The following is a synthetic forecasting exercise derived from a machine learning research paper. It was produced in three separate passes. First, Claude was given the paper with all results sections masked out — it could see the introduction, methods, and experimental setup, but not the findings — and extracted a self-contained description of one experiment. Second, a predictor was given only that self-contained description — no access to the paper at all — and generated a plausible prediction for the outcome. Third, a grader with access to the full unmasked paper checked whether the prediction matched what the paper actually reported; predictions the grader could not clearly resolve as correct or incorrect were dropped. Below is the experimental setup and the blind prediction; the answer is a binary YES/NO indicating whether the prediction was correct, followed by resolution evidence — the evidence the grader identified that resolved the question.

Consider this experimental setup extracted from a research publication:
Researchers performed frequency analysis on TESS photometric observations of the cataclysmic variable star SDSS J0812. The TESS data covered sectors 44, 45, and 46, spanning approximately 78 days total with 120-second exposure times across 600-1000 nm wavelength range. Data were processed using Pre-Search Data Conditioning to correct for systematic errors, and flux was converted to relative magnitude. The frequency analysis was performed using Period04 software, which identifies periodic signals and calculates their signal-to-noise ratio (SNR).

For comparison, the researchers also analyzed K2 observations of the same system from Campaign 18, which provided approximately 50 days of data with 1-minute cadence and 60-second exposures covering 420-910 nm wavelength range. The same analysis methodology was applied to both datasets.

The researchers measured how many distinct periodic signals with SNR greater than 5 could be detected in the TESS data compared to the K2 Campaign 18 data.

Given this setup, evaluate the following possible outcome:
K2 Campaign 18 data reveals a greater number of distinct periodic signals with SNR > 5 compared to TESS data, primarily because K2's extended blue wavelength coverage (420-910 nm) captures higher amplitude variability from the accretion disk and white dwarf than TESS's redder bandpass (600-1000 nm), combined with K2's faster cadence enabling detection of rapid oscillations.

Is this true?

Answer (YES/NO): YES